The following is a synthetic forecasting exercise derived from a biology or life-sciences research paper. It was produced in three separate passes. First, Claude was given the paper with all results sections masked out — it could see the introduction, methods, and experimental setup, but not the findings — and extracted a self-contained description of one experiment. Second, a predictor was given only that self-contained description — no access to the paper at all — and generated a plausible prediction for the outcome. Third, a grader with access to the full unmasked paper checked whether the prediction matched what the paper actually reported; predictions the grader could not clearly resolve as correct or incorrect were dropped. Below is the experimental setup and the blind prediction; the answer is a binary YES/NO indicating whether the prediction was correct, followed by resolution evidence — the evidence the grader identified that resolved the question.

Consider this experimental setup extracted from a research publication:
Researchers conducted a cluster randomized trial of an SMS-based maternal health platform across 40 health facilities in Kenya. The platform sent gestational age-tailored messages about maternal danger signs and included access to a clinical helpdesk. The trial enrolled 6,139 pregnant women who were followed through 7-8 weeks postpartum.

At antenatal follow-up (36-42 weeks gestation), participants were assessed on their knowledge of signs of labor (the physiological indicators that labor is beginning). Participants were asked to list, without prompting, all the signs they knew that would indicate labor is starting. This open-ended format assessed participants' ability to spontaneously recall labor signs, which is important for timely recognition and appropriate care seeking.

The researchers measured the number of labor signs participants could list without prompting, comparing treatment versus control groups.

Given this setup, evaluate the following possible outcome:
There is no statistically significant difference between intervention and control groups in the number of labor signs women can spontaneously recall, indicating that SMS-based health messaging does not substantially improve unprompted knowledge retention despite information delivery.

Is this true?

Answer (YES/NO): NO